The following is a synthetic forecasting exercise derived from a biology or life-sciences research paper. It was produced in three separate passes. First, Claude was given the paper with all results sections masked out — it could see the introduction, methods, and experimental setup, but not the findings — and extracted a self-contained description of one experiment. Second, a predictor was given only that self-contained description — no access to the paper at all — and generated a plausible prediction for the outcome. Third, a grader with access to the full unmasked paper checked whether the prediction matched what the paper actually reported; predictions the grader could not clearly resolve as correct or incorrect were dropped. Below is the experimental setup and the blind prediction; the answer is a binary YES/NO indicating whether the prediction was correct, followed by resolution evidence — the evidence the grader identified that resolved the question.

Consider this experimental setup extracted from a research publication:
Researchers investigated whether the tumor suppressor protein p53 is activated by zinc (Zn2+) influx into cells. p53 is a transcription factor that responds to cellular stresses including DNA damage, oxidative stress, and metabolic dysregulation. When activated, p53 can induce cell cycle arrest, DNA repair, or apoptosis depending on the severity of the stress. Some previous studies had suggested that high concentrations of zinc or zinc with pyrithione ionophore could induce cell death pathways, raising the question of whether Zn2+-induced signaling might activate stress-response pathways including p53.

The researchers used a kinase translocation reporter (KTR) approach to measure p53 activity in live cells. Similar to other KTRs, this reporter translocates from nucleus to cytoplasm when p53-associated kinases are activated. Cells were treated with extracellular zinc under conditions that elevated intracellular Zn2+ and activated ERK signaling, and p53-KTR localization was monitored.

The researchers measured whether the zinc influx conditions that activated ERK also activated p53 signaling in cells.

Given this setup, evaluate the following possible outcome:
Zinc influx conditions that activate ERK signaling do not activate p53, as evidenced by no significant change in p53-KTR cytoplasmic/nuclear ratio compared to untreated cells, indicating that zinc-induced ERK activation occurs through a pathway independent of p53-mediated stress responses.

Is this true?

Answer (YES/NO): YES